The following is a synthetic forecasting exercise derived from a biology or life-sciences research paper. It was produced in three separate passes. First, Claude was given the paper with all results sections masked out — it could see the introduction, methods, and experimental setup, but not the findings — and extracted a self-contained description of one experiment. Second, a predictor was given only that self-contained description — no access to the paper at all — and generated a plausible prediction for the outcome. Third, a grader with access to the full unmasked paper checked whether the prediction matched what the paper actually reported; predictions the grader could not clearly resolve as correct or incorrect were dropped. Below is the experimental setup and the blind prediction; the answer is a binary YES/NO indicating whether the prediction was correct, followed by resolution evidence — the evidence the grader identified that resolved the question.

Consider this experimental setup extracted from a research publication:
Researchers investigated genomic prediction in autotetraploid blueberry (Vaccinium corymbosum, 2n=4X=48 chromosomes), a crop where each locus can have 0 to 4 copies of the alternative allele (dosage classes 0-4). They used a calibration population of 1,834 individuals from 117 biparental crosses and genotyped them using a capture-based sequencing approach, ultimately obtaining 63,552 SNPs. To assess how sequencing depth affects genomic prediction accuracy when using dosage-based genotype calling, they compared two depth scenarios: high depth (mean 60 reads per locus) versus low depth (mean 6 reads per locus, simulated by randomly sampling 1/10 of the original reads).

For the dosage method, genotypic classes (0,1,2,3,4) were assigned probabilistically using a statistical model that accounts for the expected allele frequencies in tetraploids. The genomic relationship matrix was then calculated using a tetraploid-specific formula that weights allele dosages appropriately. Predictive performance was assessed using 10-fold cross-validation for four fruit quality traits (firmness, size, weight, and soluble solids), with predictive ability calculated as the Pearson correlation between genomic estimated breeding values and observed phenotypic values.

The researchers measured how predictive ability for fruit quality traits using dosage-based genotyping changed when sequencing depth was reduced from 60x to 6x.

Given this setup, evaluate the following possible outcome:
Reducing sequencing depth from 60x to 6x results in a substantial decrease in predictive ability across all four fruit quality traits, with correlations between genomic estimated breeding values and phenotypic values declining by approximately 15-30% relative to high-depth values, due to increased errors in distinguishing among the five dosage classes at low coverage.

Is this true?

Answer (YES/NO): NO